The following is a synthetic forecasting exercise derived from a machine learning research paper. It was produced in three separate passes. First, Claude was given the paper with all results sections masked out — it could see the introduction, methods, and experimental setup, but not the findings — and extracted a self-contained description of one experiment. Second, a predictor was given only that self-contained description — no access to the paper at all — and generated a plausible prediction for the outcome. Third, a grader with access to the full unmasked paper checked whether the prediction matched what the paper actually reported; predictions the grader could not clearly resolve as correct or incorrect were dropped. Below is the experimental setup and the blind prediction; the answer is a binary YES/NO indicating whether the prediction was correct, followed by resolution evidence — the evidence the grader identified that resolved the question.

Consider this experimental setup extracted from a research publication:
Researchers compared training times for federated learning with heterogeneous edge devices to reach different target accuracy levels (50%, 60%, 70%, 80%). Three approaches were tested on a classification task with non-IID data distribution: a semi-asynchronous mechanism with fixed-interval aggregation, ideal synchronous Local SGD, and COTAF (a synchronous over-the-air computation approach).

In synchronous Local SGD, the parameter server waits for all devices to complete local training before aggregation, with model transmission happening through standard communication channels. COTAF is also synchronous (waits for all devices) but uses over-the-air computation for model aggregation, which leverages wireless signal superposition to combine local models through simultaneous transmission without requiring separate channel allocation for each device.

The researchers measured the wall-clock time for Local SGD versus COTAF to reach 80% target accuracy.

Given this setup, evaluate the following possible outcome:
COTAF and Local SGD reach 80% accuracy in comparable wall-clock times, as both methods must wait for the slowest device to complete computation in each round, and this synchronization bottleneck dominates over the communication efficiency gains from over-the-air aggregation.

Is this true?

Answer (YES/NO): NO